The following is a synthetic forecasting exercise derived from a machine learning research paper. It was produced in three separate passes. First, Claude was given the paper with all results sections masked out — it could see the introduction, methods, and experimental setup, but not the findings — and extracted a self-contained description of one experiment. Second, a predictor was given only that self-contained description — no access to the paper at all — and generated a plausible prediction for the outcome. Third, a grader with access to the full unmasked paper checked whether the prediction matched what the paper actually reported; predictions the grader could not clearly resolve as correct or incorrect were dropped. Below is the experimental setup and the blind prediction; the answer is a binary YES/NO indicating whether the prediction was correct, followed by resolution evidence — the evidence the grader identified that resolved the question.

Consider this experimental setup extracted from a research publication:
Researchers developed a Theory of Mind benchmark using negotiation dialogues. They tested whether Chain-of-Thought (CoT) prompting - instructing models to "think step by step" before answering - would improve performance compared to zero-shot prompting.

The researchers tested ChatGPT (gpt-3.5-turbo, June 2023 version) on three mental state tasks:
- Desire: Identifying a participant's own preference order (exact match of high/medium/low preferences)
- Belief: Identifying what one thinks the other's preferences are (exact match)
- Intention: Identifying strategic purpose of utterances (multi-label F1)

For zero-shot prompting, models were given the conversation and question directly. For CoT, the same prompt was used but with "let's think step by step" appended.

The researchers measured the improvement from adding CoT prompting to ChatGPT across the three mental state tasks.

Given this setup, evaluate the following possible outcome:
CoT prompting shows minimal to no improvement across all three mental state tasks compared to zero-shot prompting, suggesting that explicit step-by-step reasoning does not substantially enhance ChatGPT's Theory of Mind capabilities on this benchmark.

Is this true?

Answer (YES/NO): NO